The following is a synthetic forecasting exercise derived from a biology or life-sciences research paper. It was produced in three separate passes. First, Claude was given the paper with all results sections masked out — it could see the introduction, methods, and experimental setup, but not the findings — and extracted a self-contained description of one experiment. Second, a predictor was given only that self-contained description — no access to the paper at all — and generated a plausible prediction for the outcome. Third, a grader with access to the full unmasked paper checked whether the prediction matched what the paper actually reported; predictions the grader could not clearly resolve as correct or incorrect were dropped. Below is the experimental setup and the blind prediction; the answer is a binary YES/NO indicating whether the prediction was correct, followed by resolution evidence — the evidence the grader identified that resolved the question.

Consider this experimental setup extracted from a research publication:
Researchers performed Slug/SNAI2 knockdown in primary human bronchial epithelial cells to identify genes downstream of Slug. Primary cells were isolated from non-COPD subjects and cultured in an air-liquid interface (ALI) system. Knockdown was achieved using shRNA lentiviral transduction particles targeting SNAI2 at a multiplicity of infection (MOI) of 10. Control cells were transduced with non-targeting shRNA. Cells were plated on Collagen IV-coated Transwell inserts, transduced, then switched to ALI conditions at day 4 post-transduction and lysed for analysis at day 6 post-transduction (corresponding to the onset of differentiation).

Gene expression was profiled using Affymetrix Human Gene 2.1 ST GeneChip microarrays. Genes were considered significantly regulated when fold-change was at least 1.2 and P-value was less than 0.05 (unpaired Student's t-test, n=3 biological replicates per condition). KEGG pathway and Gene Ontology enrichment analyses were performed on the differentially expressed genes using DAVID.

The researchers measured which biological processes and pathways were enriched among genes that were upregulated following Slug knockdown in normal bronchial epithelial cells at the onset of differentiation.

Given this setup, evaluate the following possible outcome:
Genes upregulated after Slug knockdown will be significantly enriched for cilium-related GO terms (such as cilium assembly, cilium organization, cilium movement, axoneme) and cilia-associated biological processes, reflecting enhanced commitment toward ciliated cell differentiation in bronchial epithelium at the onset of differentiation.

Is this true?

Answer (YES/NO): NO